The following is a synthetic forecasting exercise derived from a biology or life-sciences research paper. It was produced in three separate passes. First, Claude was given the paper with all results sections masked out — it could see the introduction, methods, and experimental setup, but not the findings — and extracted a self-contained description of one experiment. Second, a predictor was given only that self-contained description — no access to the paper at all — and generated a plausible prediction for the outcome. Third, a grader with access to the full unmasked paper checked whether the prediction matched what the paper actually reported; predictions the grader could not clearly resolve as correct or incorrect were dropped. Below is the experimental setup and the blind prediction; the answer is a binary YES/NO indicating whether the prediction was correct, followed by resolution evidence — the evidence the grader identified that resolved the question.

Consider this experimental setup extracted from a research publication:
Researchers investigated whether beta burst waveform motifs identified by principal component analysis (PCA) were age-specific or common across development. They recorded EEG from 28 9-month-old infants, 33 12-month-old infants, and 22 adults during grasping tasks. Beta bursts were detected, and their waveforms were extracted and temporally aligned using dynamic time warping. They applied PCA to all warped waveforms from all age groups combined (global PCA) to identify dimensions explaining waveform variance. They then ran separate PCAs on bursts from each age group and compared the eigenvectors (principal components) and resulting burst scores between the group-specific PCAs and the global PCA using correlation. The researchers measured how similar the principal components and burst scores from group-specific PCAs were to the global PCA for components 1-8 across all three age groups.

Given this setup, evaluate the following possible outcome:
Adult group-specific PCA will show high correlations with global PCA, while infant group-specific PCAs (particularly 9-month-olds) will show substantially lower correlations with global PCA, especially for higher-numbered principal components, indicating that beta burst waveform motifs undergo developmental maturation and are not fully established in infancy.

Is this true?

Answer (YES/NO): NO